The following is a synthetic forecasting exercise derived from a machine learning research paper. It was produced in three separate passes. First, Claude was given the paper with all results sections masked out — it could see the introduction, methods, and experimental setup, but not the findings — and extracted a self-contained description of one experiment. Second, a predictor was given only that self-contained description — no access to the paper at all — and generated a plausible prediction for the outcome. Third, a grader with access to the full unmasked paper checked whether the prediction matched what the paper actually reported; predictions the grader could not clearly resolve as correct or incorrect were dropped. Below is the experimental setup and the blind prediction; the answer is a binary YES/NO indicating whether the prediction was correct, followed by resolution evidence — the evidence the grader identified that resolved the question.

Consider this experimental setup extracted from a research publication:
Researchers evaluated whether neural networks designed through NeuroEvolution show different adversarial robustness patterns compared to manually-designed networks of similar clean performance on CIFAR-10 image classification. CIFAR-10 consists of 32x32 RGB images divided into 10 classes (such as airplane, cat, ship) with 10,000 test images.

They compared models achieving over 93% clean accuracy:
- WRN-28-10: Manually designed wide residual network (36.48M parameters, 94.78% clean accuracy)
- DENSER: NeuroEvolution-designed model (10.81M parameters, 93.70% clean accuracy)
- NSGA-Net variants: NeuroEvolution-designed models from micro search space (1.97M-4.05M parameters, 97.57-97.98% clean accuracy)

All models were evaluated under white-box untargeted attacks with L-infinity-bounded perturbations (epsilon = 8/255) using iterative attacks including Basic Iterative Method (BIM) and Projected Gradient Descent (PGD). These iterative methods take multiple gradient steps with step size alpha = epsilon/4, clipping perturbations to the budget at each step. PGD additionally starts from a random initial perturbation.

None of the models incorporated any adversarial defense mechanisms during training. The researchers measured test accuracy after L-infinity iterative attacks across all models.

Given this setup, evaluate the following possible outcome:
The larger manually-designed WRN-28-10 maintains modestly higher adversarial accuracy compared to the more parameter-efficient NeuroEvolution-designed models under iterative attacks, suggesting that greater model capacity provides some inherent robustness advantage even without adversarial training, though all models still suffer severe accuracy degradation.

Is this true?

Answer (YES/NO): NO